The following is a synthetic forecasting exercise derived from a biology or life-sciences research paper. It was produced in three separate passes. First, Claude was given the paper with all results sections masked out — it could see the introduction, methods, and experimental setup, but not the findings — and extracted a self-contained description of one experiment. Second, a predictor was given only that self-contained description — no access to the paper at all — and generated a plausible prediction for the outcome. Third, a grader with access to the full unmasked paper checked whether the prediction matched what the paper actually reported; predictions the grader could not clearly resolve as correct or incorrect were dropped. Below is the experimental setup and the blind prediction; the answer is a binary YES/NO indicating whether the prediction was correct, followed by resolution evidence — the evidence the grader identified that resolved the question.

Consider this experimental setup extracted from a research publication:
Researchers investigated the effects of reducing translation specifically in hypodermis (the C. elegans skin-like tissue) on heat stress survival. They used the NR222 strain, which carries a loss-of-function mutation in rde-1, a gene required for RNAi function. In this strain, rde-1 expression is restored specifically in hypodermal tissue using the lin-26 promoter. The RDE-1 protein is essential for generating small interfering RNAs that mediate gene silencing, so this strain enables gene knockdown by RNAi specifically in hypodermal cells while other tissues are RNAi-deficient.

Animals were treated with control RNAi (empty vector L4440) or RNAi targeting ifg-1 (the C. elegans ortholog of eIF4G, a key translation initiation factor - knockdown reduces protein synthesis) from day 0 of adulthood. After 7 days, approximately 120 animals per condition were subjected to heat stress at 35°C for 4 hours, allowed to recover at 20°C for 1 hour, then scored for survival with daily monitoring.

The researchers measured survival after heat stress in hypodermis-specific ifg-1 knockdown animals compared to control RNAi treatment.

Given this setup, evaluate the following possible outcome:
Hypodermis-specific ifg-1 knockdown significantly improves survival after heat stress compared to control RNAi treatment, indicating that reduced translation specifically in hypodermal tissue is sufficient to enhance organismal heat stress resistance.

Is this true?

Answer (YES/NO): NO